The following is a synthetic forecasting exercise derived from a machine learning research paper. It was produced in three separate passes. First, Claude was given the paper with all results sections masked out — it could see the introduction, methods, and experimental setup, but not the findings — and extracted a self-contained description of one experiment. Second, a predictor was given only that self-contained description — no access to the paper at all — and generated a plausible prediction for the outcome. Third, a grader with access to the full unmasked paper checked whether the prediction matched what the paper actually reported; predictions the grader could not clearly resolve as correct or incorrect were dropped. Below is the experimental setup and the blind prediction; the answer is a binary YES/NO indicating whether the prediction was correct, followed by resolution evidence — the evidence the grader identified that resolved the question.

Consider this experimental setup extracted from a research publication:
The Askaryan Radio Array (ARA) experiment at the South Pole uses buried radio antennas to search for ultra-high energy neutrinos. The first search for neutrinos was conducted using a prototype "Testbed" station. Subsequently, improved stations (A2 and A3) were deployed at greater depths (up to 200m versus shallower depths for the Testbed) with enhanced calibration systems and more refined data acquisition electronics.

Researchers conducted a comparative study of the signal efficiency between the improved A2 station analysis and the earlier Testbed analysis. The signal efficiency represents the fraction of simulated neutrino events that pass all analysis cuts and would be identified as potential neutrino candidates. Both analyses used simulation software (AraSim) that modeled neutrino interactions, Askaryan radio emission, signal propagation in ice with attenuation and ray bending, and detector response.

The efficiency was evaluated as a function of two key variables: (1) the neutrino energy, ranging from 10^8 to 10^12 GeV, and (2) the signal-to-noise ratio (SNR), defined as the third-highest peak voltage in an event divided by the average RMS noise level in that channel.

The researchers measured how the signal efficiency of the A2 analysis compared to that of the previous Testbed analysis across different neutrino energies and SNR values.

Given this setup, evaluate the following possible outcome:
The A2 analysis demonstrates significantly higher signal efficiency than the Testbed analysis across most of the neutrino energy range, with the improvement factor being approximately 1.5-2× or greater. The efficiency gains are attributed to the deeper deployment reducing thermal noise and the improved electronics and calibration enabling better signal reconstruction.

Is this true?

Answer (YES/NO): YES